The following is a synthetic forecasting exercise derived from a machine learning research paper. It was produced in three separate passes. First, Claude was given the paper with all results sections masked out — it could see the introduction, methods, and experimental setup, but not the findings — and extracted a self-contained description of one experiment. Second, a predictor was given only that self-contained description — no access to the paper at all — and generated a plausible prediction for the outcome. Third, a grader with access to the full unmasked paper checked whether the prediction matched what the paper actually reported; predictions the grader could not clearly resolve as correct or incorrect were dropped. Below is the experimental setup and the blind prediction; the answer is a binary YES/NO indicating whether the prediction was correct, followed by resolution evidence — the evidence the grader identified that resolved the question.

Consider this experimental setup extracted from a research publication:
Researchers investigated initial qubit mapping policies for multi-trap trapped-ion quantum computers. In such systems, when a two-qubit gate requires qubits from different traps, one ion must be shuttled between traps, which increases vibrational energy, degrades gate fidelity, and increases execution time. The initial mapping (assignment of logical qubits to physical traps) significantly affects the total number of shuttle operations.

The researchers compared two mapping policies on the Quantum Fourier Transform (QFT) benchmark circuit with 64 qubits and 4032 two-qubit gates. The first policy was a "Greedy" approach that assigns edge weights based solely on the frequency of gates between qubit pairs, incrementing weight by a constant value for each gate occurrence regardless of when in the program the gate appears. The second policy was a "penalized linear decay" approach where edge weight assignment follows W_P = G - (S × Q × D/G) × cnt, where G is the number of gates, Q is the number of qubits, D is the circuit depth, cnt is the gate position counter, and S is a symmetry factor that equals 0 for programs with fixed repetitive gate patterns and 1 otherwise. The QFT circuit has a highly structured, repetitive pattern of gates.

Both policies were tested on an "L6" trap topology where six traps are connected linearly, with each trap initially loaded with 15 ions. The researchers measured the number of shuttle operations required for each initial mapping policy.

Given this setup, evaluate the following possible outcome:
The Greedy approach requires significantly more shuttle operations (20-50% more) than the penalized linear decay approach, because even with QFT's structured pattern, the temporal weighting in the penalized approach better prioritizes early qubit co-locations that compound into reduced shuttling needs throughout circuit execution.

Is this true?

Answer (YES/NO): NO